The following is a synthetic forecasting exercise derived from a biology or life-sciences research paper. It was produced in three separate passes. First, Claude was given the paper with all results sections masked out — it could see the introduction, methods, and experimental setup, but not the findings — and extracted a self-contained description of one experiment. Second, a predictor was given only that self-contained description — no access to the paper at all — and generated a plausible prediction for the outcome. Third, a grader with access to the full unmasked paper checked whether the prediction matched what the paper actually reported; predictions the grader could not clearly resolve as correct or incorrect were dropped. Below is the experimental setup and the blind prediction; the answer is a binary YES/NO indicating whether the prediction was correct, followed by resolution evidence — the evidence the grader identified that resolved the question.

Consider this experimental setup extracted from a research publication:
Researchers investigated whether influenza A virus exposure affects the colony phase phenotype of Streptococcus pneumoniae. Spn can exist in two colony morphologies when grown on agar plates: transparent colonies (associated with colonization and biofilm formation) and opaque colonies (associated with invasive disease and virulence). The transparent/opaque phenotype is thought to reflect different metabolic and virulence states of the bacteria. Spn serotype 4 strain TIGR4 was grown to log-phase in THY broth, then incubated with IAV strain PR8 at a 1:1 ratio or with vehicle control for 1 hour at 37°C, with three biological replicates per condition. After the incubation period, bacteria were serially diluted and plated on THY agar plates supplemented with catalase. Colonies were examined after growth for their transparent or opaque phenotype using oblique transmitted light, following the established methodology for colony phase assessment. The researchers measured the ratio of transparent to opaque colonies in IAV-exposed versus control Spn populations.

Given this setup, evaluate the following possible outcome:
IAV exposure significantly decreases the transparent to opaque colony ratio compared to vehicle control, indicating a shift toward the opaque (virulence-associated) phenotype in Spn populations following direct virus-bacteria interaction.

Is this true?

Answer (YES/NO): NO